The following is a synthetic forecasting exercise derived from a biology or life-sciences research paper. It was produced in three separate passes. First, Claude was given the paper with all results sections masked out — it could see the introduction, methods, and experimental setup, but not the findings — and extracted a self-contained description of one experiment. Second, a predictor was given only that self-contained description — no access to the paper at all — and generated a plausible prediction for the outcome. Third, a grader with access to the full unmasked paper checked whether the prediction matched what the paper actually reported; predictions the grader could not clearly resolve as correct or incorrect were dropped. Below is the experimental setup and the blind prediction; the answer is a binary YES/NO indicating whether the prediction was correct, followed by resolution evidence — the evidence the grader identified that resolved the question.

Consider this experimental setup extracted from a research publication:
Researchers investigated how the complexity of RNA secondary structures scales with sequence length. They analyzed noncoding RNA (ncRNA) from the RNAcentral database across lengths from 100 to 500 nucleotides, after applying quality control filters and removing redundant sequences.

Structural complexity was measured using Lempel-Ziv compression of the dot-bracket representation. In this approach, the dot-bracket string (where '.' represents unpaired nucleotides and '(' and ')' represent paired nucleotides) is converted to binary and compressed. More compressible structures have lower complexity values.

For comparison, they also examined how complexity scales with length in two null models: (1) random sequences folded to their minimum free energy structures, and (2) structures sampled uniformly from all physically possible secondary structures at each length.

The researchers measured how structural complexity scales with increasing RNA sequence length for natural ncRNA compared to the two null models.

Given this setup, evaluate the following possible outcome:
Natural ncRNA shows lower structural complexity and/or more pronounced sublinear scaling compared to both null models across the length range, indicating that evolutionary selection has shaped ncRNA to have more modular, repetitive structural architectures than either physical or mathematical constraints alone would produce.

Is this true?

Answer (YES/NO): NO